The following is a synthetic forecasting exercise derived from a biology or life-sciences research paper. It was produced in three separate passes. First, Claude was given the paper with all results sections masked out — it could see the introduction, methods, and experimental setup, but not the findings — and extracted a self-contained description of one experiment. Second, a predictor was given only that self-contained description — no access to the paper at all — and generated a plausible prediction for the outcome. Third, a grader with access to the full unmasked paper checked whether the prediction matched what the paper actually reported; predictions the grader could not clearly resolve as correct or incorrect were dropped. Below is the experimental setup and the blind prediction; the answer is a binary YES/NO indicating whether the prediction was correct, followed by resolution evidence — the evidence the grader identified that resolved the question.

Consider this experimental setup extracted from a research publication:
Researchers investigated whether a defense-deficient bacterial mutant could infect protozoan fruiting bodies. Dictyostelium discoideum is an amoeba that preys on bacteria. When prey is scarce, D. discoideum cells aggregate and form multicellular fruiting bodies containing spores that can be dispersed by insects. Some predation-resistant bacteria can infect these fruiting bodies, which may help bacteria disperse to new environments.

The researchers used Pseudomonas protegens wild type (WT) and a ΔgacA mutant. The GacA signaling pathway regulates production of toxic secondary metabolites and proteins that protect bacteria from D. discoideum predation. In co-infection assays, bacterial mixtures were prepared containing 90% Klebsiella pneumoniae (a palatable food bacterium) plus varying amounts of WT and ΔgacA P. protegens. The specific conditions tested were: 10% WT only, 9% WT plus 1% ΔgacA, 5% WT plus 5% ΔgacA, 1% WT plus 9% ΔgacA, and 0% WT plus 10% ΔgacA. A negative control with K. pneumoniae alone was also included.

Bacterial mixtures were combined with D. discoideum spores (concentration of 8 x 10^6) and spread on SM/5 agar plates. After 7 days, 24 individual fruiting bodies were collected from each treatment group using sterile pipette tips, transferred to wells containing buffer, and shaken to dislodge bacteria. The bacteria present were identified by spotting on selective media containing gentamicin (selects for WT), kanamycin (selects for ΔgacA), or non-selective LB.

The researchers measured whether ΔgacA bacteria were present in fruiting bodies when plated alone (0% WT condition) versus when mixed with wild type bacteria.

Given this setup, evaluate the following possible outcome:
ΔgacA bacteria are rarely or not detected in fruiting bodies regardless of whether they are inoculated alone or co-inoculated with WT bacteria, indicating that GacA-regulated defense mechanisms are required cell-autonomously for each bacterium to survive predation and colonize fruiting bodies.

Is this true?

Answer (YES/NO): YES